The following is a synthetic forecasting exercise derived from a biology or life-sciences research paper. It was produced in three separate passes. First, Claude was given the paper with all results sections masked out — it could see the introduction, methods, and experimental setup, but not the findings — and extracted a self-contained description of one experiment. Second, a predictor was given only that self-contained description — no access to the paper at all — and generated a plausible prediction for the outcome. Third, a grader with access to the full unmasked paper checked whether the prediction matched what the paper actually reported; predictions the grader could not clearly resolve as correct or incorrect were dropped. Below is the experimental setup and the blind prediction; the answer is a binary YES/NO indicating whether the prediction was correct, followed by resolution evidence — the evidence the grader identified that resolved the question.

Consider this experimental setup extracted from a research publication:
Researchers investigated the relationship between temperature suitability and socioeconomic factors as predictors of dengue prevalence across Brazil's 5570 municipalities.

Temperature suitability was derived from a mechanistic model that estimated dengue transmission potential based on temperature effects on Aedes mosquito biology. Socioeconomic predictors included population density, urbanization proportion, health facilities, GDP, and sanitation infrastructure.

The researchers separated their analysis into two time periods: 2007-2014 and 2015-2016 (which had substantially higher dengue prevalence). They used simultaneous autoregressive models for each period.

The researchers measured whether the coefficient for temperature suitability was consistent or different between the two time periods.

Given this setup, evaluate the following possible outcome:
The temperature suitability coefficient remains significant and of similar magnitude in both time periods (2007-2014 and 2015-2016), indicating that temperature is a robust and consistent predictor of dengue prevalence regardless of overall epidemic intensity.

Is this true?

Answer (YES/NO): NO